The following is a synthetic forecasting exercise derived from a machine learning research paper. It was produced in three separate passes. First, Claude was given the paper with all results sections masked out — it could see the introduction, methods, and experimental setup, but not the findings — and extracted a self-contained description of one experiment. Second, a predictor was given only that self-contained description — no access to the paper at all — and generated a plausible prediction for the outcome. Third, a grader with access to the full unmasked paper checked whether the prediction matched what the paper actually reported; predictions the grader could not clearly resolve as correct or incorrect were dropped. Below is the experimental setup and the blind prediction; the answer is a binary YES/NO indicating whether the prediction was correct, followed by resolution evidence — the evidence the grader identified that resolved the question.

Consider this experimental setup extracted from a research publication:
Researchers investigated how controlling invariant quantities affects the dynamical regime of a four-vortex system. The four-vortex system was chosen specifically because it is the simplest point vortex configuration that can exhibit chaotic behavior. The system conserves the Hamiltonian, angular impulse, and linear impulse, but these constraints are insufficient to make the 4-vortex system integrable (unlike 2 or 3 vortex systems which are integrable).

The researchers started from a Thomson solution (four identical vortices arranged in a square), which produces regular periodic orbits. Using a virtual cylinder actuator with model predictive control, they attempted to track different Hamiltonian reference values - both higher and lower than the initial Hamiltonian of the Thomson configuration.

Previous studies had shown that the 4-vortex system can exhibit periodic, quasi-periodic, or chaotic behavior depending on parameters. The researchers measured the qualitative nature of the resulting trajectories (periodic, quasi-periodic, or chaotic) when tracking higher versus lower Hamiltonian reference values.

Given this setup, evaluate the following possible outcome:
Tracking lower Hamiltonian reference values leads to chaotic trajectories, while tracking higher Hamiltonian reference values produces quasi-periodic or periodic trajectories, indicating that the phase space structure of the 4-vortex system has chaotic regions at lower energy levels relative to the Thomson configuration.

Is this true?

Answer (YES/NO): YES